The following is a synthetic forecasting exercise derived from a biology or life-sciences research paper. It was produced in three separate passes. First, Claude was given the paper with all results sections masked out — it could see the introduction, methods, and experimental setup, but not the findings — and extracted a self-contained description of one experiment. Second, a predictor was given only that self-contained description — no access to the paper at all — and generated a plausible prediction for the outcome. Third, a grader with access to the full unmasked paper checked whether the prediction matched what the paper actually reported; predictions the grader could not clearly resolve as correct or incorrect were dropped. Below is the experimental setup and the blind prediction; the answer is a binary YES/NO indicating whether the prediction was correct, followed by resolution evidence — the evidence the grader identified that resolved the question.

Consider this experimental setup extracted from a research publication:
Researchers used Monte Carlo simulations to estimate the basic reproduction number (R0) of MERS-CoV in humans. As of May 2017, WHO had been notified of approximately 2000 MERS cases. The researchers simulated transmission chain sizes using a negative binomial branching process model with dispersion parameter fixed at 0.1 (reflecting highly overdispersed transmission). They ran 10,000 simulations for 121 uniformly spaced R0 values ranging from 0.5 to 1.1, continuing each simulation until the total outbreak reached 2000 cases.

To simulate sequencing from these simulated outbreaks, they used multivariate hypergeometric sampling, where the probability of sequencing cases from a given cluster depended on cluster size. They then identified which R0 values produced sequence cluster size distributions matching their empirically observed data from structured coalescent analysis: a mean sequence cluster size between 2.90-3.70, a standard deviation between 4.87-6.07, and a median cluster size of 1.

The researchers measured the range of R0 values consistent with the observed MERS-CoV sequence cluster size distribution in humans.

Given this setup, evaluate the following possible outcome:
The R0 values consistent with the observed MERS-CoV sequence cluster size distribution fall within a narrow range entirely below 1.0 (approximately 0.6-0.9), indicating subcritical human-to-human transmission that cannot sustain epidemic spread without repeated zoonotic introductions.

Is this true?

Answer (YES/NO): YES